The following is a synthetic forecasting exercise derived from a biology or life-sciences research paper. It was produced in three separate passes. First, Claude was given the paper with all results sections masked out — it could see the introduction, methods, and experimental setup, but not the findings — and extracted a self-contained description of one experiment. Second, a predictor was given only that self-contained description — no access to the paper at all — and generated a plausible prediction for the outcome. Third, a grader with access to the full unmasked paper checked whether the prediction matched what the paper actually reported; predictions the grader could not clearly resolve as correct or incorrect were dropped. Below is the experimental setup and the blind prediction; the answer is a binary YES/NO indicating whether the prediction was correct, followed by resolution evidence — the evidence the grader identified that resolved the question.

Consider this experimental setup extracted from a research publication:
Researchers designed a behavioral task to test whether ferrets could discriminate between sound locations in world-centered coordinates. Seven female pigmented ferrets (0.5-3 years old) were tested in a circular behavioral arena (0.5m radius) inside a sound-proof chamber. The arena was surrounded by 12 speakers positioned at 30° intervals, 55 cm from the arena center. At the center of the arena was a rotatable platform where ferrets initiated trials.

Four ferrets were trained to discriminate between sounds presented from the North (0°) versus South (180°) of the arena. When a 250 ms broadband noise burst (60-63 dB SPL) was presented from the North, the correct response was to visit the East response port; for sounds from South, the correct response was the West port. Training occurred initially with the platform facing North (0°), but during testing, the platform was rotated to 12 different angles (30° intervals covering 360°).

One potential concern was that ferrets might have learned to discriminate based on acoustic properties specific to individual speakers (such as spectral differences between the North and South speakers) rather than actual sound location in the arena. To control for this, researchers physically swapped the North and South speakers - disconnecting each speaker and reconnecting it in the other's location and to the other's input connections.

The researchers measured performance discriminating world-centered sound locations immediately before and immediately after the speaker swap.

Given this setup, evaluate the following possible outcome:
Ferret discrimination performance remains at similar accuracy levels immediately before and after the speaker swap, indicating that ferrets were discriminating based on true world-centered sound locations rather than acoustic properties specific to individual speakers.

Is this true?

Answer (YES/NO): YES